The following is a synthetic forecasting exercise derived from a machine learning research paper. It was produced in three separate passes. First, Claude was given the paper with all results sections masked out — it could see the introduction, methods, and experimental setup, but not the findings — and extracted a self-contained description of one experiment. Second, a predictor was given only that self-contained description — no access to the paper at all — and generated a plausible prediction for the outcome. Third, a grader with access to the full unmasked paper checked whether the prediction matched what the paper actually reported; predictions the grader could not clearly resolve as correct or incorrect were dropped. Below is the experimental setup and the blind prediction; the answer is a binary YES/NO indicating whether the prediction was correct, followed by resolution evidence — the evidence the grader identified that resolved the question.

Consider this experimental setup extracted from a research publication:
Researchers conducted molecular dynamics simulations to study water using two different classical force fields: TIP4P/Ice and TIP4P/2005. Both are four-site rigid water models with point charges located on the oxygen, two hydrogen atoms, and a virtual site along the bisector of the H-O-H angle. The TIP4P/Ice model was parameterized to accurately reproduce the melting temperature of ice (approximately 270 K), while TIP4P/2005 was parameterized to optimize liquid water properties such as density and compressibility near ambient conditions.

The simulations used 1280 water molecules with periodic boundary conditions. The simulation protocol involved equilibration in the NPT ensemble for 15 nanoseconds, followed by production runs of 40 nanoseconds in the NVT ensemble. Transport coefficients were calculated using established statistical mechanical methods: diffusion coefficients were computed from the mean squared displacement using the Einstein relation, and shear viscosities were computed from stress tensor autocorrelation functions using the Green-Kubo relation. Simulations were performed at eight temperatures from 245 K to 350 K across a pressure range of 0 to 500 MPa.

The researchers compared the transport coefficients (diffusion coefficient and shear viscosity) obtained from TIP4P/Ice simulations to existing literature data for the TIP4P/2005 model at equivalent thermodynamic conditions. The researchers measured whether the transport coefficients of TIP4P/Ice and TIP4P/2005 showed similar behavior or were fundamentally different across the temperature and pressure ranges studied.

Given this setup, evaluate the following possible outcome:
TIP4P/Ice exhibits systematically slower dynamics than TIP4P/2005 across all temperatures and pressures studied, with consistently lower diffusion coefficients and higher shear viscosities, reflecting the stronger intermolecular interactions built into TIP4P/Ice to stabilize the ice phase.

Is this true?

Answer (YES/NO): YES